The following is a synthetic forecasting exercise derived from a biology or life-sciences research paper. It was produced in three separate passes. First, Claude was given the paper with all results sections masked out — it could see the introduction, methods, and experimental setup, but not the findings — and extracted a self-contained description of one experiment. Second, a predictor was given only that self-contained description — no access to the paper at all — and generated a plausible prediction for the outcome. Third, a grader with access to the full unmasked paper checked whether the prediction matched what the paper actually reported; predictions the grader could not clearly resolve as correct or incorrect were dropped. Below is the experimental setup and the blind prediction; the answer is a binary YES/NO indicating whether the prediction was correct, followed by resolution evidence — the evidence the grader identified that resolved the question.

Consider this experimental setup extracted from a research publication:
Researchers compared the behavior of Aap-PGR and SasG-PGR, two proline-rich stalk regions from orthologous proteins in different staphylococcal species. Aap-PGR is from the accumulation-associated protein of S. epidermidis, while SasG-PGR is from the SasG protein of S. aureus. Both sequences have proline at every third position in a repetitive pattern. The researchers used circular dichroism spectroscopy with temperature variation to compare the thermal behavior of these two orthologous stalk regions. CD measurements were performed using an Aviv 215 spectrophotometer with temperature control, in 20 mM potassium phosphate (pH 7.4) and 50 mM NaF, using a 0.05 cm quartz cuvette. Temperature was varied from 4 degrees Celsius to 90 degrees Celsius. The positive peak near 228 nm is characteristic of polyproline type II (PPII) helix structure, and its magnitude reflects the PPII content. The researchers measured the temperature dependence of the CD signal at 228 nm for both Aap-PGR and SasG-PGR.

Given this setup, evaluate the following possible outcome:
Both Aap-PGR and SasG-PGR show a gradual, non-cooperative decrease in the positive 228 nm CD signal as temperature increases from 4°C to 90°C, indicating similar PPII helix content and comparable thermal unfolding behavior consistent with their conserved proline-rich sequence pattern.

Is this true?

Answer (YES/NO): NO